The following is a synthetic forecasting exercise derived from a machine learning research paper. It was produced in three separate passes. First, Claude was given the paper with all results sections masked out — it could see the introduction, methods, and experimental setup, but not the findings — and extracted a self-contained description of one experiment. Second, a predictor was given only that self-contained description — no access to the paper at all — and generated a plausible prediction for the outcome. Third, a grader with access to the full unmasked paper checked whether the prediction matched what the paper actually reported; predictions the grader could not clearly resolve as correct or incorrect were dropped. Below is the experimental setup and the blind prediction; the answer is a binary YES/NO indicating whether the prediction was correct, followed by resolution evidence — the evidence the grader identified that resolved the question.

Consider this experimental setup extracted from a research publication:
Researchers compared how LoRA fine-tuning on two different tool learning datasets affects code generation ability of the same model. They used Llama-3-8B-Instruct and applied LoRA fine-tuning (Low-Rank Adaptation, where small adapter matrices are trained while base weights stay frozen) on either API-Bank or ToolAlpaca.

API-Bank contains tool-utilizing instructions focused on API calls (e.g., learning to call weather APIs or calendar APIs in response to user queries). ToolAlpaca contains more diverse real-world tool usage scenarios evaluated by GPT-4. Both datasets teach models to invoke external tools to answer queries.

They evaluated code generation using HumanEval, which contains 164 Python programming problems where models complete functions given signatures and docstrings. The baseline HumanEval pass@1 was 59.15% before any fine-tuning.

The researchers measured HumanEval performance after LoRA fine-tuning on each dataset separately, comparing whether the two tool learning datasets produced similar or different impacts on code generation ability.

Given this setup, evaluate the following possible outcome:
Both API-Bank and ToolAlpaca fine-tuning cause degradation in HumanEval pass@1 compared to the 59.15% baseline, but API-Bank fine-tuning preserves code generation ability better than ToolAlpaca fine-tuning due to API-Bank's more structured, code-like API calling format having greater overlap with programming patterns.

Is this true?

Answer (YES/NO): YES